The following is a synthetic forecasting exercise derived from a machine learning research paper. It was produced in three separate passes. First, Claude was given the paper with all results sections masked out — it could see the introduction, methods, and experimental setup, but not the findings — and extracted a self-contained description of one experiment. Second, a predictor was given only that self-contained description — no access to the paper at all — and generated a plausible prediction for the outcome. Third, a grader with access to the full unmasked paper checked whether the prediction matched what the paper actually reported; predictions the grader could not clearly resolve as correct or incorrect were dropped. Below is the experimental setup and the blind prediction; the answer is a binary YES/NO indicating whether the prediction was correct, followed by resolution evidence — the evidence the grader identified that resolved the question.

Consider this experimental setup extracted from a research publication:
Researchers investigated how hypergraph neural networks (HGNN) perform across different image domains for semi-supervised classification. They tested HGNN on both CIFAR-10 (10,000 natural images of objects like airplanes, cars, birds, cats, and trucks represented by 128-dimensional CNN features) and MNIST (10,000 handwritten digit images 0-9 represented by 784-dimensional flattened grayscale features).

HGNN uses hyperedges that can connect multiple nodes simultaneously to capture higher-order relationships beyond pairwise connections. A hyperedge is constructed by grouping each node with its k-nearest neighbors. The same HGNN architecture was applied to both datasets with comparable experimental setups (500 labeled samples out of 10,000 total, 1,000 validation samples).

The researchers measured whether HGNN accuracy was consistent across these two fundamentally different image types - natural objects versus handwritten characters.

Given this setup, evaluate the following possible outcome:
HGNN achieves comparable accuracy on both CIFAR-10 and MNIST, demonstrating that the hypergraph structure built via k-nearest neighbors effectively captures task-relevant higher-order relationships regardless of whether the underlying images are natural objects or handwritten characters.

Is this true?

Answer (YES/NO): NO